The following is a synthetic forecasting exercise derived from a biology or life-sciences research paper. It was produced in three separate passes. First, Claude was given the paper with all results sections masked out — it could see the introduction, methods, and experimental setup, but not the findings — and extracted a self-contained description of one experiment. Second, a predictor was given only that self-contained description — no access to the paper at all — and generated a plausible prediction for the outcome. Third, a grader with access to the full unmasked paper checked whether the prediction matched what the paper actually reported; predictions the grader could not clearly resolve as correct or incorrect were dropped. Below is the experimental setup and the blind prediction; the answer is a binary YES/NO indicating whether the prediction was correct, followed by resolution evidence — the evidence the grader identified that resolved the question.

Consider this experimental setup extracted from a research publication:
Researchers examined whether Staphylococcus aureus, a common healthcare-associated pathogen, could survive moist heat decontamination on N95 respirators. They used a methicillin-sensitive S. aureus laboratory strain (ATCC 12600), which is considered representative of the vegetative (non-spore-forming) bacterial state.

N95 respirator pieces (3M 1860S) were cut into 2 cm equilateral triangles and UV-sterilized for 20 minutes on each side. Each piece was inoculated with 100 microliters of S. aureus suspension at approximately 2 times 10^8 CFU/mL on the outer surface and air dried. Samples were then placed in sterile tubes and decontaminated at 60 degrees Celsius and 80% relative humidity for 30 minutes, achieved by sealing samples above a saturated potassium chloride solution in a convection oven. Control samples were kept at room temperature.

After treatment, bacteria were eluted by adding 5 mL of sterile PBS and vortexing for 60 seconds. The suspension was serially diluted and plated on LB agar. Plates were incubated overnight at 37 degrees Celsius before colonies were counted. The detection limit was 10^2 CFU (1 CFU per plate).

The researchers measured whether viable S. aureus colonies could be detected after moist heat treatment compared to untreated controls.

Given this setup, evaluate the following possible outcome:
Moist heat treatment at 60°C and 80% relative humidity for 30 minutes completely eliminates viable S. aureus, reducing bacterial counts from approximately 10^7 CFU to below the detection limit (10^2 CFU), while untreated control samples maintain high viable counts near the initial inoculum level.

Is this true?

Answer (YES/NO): YES